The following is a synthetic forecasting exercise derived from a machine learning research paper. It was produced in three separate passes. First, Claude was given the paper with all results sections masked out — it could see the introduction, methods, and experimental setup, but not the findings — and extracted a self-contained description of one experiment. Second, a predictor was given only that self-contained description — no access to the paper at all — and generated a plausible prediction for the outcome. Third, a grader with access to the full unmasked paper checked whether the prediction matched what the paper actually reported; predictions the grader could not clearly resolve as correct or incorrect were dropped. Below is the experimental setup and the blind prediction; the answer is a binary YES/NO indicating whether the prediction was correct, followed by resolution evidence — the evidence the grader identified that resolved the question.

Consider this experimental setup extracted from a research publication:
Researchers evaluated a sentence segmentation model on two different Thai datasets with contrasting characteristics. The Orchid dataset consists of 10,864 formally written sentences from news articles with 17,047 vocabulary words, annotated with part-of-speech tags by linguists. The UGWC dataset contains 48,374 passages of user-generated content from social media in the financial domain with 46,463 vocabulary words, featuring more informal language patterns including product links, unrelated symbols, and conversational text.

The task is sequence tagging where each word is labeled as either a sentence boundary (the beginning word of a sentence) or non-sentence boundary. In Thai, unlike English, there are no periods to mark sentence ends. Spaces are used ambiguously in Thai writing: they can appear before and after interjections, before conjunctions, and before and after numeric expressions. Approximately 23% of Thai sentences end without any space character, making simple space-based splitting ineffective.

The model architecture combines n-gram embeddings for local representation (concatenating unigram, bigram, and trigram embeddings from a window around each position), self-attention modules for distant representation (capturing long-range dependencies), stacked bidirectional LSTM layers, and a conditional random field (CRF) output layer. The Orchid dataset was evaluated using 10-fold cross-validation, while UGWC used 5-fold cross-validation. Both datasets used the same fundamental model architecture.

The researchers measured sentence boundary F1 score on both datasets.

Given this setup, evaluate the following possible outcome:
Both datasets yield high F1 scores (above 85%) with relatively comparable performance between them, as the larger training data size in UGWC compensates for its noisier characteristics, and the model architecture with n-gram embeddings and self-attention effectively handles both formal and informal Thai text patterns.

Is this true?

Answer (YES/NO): NO